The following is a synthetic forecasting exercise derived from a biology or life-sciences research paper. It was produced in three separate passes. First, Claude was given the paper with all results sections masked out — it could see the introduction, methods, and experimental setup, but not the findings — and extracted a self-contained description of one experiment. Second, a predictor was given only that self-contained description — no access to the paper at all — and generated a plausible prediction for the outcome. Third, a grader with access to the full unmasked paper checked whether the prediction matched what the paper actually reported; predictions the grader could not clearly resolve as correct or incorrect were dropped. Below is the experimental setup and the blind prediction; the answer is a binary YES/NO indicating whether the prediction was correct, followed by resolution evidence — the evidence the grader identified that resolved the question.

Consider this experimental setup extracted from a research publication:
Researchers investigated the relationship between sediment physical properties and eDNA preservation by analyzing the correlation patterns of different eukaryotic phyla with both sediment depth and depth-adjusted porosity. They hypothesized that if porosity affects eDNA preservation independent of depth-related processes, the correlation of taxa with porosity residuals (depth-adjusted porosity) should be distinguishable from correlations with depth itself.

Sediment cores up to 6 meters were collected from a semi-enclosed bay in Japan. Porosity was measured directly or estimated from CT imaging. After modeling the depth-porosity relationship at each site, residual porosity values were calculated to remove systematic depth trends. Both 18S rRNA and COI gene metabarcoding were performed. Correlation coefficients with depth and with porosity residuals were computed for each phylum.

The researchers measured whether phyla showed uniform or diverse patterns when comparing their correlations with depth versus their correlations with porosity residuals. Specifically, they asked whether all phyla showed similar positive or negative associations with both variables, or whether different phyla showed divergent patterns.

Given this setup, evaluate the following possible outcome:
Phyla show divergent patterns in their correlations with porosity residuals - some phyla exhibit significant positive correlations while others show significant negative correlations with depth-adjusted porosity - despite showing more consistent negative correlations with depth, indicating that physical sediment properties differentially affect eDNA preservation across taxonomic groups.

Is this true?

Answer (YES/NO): NO